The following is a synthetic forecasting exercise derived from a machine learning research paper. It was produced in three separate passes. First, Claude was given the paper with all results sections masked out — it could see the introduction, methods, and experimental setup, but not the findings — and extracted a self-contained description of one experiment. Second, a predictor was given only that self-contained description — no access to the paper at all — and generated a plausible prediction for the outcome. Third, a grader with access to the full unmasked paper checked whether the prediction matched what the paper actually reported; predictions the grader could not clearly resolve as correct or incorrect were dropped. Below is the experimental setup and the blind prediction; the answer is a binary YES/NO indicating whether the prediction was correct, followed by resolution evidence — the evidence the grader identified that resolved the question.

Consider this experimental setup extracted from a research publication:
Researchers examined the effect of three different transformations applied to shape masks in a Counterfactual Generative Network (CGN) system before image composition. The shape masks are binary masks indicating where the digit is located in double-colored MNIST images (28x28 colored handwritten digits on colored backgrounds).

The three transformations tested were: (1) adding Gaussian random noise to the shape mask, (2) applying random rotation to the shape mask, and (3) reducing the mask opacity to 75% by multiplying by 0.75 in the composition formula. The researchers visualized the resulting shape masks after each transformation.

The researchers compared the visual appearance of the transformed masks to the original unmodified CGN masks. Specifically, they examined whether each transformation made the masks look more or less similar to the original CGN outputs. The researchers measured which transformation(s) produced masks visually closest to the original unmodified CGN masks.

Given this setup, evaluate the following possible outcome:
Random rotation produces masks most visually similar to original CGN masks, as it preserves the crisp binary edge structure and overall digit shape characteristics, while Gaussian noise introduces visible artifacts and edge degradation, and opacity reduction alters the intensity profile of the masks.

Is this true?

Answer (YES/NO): NO